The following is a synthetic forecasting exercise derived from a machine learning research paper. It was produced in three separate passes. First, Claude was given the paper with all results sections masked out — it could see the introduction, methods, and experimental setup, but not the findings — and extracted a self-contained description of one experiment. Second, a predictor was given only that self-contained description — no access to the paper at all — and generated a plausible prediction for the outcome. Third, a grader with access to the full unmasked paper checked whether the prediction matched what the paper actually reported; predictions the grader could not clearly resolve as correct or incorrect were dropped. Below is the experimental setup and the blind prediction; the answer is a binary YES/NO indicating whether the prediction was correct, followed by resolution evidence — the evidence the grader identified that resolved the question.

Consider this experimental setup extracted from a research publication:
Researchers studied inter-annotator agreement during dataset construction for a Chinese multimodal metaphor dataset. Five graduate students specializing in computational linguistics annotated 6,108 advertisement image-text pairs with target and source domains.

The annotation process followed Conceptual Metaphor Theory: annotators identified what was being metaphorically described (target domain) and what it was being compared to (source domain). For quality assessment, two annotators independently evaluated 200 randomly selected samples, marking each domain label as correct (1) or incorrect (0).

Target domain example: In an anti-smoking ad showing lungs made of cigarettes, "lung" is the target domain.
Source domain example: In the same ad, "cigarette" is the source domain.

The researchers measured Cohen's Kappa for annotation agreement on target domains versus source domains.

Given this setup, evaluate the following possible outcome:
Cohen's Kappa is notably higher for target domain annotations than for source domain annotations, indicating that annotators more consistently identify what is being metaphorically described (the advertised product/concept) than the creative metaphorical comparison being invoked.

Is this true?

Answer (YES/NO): NO